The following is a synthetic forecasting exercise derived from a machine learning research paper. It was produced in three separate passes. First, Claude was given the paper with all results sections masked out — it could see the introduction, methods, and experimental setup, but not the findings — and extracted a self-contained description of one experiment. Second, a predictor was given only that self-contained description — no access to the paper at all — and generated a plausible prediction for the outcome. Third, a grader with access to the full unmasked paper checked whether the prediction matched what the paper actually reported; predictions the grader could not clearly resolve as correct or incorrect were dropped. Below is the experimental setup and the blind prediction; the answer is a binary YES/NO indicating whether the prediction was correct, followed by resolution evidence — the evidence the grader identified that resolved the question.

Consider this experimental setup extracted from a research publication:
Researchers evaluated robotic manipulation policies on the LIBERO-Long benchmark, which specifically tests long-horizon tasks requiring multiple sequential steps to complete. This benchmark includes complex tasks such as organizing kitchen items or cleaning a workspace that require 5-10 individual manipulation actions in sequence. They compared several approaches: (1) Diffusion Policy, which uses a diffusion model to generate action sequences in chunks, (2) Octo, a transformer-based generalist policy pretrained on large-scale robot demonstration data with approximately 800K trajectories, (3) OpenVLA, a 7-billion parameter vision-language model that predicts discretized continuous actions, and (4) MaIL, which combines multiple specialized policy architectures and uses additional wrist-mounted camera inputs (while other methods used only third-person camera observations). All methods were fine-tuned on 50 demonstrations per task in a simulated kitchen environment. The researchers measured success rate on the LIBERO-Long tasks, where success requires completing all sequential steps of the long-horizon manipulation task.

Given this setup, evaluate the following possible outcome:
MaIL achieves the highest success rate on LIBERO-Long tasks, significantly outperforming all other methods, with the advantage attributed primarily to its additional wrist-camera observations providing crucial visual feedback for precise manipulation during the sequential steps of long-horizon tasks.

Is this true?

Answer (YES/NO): NO